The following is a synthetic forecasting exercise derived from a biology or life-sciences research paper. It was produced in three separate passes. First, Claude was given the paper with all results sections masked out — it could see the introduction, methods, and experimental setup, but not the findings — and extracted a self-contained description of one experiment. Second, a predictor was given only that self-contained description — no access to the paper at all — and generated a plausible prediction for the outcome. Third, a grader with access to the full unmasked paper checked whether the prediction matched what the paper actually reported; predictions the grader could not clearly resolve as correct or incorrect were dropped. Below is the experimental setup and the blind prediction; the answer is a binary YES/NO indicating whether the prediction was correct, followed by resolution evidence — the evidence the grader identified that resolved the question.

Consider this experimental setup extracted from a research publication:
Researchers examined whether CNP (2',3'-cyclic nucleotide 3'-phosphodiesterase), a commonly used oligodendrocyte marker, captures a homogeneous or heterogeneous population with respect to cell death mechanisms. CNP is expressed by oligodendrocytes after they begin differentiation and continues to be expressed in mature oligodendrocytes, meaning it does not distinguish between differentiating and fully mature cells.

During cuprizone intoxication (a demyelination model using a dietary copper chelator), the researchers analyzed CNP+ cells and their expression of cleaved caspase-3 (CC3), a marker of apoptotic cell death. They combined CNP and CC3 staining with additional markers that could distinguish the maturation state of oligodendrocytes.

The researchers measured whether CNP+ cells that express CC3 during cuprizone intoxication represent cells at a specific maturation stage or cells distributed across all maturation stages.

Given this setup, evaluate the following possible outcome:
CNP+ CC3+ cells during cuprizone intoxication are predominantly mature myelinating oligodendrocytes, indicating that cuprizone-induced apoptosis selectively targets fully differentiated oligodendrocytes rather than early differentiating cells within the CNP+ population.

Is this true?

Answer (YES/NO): NO